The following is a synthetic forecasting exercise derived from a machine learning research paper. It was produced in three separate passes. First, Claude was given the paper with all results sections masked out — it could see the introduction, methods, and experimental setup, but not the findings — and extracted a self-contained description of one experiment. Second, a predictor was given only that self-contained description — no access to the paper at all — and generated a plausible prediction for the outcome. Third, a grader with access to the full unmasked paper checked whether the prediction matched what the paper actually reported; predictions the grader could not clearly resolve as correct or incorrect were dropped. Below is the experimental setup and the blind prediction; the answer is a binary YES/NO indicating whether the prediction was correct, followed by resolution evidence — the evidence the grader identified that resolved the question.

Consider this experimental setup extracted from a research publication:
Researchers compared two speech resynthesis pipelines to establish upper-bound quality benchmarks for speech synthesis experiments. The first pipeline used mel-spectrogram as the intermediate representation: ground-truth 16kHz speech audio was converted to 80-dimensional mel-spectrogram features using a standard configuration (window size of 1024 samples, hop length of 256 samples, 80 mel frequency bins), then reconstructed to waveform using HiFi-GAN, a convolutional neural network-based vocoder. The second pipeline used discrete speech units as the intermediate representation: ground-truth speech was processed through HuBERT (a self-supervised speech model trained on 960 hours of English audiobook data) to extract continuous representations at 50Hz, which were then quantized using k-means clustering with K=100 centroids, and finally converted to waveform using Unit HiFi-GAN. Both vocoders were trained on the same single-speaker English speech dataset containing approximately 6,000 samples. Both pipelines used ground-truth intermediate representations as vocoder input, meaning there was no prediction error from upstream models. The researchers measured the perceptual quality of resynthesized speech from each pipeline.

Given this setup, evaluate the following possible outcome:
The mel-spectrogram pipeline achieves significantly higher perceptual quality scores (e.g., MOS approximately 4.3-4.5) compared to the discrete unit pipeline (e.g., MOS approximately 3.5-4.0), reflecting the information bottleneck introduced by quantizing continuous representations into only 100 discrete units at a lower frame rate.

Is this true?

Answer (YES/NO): NO